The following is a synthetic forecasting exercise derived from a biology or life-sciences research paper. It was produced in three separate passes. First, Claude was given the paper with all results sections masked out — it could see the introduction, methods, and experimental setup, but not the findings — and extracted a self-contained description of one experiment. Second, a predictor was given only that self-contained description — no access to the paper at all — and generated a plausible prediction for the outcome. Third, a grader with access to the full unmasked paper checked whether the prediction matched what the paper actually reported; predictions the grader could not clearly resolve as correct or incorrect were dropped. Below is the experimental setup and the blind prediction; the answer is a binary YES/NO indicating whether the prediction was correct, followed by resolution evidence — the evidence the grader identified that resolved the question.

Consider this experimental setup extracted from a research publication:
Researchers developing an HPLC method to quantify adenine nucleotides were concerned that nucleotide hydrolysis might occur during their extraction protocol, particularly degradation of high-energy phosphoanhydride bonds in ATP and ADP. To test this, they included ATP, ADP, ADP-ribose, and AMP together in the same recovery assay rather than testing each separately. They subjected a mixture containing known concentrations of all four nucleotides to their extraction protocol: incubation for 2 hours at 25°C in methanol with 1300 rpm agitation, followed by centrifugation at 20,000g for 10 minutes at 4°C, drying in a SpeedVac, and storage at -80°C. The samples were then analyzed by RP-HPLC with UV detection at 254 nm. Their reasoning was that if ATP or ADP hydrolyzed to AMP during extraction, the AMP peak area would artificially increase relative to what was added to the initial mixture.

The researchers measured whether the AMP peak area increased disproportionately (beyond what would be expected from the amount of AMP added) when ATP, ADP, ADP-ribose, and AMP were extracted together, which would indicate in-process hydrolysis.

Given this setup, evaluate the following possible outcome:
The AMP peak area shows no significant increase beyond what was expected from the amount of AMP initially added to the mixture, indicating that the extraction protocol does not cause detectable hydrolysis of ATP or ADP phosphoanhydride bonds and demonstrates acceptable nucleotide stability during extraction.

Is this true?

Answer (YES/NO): NO